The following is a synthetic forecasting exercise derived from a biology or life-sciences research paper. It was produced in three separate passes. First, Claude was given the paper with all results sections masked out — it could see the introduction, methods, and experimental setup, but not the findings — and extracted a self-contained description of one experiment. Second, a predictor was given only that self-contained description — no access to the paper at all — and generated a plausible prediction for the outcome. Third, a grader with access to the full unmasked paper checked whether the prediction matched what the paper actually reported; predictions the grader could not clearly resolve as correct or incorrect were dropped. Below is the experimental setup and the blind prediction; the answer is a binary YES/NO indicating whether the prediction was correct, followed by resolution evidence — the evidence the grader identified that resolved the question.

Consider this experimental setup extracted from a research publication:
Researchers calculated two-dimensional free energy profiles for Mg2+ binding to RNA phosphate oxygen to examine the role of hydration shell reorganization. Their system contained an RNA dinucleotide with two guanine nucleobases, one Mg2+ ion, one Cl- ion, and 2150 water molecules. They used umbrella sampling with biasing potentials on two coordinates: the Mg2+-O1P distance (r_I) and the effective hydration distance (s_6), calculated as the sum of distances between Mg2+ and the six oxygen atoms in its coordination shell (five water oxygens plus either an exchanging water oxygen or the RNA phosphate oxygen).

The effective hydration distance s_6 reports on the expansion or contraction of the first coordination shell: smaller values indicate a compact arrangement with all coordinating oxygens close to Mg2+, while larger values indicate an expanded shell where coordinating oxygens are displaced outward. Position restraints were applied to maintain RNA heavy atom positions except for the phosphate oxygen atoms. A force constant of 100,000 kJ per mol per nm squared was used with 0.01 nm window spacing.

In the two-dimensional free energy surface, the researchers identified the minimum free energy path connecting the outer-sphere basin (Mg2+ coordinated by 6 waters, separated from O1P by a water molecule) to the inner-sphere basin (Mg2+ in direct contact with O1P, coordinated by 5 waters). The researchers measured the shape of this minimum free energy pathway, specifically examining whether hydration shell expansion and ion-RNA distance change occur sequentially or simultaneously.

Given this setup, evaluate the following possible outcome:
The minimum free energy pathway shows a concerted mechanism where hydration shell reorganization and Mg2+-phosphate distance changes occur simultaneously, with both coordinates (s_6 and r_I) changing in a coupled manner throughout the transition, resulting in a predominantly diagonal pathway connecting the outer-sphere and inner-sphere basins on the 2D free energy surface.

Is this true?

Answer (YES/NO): YES